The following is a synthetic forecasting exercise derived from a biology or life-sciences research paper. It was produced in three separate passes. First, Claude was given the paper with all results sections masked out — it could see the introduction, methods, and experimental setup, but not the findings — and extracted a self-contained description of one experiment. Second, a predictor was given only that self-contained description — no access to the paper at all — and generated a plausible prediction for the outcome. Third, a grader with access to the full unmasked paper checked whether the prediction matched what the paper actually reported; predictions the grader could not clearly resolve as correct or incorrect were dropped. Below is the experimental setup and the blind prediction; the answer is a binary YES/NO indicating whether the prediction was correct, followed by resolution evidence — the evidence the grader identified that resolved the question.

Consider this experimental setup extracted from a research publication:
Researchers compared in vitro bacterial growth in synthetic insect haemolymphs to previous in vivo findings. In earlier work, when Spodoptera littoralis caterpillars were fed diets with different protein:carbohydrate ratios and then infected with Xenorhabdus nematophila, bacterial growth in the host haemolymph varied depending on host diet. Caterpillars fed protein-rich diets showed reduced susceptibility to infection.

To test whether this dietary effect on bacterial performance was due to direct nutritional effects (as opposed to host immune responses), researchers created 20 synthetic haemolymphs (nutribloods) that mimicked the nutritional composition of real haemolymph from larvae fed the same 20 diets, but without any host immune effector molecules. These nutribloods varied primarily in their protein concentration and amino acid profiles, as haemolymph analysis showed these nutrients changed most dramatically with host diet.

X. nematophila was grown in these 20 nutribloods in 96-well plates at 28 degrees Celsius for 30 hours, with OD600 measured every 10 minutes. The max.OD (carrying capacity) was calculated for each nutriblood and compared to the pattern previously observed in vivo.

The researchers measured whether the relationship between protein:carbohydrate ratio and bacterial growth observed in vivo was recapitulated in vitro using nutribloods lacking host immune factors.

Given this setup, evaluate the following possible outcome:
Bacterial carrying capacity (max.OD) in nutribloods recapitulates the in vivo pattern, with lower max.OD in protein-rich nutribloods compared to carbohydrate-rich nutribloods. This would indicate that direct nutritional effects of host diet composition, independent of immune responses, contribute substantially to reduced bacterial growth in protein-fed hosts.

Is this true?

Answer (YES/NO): YES